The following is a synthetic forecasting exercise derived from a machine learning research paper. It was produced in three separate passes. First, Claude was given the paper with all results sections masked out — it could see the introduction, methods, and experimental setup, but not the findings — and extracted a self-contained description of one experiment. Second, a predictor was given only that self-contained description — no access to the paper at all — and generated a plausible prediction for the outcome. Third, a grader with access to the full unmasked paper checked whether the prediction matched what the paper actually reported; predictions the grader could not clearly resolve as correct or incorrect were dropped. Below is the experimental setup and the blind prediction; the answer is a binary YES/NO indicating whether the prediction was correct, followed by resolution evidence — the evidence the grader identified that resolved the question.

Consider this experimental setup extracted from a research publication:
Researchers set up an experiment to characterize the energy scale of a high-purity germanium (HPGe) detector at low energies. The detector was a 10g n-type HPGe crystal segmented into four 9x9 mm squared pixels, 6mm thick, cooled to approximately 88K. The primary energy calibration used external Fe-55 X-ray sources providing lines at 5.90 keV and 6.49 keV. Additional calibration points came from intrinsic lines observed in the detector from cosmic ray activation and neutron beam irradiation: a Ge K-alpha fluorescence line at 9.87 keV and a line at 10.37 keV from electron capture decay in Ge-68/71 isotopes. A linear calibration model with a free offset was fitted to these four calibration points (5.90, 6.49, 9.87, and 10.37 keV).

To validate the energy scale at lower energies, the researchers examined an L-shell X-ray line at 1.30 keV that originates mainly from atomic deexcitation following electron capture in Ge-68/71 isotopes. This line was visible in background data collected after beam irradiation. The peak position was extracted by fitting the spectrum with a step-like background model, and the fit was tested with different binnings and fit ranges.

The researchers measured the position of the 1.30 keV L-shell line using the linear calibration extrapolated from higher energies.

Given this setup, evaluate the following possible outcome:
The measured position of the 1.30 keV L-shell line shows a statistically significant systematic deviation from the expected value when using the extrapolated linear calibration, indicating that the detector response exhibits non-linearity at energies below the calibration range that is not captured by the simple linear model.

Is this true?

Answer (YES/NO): NO